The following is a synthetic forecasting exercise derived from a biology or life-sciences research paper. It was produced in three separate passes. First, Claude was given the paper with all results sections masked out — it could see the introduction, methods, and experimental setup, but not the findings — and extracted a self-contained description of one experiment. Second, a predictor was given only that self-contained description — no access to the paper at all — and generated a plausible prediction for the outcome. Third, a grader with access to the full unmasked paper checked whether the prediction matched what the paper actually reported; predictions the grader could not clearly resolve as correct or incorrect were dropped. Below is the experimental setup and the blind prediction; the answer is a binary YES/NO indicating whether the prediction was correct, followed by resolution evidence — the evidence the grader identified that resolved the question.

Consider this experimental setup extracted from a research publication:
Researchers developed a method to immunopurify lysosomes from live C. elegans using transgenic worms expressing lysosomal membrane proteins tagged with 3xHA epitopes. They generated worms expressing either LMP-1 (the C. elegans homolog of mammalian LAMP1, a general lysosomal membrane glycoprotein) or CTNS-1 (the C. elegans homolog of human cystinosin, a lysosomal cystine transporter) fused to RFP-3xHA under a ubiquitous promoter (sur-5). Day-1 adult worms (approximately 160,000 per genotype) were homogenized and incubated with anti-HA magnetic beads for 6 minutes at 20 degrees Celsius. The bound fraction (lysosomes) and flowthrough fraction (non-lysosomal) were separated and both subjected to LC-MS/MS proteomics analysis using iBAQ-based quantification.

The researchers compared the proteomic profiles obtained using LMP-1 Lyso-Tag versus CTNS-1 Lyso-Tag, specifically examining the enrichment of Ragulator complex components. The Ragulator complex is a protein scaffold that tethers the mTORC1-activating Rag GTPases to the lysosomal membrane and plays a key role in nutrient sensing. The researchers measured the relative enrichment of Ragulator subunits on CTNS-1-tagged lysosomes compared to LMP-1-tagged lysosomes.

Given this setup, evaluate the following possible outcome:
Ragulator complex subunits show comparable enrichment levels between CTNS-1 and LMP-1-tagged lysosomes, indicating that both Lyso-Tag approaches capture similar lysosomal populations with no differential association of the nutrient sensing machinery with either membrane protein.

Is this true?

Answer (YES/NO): NO